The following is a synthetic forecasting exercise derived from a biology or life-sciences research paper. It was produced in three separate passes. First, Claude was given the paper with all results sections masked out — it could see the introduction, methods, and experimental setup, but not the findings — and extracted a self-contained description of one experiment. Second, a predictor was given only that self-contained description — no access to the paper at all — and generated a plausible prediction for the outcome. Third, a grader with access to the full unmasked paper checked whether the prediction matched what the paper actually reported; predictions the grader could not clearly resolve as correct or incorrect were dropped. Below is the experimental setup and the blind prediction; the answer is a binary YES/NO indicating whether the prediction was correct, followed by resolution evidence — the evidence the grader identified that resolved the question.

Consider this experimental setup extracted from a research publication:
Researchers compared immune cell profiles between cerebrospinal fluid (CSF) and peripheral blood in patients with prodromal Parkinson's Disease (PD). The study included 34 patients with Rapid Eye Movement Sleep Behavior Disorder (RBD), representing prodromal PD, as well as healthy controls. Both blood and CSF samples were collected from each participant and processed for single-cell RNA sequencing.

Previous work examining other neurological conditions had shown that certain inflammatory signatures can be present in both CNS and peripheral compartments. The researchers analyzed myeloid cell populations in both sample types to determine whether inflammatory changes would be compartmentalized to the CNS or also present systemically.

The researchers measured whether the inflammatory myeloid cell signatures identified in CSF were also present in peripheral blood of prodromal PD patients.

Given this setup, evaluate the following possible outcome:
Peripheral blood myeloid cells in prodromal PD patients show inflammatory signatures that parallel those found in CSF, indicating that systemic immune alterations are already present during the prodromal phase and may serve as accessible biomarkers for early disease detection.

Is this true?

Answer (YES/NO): NO